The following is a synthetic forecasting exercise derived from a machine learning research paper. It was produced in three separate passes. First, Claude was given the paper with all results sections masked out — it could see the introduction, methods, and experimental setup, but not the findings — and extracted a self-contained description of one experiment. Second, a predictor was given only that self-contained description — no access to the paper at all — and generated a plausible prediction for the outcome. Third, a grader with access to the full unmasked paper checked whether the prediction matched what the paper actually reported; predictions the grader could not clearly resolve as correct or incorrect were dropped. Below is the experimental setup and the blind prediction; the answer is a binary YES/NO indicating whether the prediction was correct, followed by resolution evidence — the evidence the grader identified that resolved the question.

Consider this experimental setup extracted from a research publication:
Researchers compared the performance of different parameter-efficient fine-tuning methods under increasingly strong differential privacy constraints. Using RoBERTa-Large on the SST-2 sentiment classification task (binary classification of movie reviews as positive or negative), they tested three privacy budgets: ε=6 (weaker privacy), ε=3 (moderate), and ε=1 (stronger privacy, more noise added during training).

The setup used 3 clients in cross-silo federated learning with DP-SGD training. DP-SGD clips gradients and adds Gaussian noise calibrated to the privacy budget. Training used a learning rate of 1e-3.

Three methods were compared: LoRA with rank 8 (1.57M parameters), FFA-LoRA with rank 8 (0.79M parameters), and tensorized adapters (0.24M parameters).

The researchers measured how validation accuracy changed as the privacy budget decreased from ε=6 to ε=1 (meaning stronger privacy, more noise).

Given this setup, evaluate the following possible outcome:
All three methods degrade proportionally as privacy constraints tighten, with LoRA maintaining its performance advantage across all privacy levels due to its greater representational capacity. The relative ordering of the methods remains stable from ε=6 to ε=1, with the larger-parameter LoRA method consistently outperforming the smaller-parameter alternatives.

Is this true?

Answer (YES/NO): NO